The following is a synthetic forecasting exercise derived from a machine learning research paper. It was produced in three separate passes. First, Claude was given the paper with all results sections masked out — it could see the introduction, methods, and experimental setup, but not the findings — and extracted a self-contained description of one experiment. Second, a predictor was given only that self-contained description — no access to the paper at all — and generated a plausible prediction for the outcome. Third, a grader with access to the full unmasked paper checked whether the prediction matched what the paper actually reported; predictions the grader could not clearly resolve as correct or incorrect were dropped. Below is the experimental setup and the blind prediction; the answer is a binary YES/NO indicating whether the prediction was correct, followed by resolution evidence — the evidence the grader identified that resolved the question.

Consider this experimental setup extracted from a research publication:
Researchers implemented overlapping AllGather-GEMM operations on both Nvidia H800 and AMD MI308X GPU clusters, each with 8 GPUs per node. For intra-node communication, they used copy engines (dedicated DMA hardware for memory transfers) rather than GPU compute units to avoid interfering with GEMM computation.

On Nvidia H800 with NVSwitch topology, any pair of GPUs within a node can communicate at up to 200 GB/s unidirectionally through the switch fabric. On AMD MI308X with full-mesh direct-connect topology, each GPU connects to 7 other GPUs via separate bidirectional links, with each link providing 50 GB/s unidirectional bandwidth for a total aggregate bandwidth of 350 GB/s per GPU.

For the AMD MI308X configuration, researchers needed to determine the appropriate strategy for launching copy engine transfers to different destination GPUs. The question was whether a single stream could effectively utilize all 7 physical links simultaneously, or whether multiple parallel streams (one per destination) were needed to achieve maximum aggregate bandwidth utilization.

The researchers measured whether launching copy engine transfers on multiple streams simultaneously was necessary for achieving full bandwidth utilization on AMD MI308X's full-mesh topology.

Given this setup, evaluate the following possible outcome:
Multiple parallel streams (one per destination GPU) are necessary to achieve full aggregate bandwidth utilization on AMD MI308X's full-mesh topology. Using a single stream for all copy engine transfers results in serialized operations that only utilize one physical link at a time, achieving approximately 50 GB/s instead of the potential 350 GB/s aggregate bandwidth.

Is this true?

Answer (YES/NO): YES